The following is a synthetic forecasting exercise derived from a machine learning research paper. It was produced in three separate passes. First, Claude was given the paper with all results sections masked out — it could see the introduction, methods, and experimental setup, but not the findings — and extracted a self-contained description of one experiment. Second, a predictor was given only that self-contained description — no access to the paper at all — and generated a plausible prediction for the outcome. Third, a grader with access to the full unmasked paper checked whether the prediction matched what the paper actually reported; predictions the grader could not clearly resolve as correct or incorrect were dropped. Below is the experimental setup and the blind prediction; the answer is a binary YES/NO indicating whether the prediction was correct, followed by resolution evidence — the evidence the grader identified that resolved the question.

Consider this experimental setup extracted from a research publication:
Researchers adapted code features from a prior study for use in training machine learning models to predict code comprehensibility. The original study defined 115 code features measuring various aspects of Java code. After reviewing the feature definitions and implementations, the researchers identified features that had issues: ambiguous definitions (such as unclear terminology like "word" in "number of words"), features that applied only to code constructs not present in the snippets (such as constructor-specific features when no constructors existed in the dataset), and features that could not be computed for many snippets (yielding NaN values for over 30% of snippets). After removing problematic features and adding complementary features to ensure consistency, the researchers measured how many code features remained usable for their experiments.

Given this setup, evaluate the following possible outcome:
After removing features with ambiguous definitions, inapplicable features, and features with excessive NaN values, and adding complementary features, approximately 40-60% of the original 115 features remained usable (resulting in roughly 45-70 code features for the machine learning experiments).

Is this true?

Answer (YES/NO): NO